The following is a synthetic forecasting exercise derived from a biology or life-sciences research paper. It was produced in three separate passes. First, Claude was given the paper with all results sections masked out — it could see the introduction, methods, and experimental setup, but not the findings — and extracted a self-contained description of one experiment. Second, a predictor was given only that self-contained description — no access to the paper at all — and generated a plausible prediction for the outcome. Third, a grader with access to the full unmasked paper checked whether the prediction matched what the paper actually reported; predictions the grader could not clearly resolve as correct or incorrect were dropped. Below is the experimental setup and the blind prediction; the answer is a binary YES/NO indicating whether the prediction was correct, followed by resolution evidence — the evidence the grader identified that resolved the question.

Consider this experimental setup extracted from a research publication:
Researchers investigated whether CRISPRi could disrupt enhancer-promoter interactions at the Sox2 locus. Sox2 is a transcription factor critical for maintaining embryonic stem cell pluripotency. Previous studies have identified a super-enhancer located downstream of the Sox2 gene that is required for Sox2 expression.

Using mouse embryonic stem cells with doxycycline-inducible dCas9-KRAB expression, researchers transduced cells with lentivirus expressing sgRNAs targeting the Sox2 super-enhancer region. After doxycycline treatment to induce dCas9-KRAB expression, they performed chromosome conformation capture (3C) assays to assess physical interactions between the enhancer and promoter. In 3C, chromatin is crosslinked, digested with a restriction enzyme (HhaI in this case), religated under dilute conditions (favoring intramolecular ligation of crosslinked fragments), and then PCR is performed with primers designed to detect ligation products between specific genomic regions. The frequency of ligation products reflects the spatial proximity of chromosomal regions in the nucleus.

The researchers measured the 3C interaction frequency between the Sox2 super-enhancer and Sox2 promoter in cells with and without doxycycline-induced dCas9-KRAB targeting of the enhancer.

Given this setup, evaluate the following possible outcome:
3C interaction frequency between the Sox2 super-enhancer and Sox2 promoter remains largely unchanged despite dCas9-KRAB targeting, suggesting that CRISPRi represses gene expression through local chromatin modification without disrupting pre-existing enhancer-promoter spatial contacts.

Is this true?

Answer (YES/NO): NO